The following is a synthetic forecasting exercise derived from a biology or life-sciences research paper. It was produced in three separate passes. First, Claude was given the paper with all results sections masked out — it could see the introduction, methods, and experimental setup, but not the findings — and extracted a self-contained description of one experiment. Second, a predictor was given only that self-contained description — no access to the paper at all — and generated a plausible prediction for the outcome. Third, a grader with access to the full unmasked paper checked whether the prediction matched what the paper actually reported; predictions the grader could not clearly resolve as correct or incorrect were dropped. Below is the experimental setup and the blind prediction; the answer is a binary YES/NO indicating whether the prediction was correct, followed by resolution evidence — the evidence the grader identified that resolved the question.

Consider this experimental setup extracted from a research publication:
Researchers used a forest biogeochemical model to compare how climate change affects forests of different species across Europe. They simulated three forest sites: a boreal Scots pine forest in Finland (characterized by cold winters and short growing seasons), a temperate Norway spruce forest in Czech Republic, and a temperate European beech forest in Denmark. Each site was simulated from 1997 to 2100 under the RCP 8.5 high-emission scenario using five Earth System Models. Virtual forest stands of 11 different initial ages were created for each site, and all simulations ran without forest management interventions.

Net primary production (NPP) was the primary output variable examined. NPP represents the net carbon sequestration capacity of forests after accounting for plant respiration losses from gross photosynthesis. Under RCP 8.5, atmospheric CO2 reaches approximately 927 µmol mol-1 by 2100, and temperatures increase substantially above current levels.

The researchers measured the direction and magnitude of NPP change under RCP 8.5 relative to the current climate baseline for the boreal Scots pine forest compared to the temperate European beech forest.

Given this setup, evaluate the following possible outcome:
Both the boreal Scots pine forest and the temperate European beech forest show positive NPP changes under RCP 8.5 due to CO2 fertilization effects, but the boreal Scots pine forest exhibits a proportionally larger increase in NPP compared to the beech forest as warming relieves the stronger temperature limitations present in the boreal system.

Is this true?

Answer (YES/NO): NO